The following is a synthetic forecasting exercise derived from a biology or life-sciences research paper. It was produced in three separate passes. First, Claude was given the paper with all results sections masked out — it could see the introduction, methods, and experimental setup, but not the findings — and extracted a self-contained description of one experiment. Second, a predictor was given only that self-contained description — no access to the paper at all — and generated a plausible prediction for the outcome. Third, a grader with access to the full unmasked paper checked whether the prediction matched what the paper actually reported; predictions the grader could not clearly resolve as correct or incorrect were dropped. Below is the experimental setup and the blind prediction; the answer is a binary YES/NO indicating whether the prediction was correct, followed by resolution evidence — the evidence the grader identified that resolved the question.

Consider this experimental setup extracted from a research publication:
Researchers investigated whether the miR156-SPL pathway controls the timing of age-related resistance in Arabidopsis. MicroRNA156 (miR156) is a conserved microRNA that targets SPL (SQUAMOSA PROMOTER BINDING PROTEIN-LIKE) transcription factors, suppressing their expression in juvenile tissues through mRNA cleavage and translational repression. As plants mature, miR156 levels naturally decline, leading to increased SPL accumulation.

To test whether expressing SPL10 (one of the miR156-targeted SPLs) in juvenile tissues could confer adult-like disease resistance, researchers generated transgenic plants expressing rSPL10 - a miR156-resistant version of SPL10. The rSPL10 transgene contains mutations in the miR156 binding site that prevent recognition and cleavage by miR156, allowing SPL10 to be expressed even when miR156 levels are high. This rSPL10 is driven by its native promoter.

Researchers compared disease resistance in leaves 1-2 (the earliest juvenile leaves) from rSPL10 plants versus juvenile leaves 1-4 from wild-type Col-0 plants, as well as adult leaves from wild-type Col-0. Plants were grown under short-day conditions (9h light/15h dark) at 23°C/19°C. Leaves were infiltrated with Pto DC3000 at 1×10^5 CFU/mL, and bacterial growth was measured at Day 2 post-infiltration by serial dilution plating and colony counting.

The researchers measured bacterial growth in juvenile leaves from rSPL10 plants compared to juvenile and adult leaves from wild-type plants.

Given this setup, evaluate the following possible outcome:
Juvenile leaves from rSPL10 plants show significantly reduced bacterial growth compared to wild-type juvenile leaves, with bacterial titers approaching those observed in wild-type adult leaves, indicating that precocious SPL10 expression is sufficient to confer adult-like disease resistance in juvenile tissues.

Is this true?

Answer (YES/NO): YES